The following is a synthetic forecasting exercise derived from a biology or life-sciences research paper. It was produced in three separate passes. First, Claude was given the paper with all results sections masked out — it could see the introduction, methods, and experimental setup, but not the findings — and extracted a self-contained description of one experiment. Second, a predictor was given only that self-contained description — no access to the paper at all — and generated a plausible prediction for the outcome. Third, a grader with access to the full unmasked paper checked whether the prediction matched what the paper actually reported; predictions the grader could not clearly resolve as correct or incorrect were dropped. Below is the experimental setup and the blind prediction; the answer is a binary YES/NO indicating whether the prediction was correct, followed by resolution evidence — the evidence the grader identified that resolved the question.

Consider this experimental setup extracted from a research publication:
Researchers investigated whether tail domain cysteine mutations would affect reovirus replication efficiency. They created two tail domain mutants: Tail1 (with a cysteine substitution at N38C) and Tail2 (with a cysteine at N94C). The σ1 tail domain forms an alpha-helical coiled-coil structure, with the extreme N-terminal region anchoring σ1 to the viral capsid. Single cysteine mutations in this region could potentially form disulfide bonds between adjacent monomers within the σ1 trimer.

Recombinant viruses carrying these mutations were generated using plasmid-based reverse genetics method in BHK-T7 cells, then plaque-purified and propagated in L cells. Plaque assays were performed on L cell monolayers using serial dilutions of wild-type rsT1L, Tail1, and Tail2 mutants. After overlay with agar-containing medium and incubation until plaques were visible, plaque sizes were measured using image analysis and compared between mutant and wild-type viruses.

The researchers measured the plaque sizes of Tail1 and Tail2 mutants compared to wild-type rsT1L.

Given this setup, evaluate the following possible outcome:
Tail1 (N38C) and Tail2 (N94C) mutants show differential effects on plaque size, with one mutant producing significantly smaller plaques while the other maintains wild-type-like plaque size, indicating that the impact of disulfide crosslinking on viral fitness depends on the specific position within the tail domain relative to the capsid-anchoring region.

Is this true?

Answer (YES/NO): NO